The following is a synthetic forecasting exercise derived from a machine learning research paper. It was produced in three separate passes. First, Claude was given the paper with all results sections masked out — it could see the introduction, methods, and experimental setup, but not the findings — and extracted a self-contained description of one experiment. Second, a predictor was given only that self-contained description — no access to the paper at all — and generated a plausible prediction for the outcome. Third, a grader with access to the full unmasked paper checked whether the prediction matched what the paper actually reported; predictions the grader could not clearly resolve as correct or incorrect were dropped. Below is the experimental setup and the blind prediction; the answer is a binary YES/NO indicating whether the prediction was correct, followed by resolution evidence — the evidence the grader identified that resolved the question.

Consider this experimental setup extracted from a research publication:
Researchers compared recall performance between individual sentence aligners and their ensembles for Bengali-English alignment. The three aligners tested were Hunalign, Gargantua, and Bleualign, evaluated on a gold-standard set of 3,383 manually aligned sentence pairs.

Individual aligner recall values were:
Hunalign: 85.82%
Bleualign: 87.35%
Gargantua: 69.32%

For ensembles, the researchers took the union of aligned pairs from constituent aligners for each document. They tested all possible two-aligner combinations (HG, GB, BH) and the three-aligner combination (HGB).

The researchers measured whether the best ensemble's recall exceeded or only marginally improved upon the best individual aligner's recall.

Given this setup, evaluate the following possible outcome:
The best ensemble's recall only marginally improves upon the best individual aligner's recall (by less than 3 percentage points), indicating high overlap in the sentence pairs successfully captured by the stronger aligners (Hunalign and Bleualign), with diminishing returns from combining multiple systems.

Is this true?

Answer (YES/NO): NO